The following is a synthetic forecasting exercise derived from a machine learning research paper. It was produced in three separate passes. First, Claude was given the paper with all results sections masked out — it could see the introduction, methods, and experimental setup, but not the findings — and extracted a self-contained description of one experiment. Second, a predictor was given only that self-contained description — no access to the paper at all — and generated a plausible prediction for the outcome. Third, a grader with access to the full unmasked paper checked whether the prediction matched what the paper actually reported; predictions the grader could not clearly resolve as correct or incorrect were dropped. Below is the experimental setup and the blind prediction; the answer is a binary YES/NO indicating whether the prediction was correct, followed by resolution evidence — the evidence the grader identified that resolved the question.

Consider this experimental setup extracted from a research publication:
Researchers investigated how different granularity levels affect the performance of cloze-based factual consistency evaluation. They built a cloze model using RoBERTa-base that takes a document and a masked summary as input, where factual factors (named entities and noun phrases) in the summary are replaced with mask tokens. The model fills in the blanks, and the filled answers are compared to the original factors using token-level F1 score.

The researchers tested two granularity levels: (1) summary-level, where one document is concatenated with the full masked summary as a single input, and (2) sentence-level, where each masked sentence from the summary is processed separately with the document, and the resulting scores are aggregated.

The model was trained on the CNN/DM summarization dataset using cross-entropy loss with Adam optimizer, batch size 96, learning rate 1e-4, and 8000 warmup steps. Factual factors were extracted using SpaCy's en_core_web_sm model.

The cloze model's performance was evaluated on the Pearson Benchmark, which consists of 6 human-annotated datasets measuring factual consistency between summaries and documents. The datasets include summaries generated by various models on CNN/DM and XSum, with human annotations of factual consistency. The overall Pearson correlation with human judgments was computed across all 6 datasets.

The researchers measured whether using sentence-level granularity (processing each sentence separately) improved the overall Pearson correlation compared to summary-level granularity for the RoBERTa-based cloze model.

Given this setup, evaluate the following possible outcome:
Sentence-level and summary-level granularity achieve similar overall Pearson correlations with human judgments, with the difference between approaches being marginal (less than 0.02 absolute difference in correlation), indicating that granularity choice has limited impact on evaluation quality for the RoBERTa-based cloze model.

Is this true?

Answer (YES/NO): YES